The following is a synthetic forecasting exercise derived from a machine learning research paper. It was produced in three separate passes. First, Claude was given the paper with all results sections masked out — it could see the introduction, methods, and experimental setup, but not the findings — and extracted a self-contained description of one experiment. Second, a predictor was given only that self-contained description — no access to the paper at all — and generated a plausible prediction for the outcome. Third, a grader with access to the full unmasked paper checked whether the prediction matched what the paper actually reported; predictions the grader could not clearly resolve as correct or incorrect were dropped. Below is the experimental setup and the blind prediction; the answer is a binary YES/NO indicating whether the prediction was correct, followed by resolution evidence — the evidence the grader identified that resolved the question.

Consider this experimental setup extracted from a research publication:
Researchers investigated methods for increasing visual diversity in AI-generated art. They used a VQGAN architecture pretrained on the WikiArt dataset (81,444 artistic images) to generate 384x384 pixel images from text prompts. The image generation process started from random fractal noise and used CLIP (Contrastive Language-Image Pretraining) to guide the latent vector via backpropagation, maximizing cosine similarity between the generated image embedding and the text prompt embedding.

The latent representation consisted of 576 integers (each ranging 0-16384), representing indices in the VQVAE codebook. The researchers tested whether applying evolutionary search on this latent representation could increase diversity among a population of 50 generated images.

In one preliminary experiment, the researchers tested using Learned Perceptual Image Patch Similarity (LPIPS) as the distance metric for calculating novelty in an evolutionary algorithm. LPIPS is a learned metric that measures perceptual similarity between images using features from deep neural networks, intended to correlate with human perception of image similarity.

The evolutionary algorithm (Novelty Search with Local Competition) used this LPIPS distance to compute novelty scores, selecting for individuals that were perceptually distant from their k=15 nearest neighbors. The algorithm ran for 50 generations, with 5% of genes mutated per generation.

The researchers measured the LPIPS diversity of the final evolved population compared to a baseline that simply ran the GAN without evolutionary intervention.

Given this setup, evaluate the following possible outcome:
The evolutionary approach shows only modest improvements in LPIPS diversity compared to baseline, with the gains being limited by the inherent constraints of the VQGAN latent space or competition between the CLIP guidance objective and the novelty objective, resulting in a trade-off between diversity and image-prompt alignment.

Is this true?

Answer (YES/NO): NO